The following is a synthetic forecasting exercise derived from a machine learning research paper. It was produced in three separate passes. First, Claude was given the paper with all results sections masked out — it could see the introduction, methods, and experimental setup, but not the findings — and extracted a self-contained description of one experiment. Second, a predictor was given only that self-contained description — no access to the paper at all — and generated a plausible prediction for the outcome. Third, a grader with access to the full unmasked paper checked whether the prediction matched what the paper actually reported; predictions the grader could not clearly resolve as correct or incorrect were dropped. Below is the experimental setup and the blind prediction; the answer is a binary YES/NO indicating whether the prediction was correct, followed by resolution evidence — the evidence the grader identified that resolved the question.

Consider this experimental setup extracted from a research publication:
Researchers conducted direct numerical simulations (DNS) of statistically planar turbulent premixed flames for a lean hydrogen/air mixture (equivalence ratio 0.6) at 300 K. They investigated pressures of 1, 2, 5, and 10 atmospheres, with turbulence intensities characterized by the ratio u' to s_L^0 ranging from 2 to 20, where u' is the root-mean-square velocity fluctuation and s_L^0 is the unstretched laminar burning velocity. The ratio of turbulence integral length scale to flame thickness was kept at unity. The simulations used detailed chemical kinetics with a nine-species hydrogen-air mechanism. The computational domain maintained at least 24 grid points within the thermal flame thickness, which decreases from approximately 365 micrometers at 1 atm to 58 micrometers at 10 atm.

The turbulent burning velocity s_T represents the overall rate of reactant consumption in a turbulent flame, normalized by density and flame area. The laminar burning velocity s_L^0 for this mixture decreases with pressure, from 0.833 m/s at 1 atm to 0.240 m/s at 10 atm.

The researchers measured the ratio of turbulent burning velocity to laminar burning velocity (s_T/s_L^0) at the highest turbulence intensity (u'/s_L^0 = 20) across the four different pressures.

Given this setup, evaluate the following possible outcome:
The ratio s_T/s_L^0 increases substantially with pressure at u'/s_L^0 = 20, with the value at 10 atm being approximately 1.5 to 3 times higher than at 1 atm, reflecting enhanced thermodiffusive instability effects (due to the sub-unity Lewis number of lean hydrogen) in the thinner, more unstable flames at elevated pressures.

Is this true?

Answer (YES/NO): NO